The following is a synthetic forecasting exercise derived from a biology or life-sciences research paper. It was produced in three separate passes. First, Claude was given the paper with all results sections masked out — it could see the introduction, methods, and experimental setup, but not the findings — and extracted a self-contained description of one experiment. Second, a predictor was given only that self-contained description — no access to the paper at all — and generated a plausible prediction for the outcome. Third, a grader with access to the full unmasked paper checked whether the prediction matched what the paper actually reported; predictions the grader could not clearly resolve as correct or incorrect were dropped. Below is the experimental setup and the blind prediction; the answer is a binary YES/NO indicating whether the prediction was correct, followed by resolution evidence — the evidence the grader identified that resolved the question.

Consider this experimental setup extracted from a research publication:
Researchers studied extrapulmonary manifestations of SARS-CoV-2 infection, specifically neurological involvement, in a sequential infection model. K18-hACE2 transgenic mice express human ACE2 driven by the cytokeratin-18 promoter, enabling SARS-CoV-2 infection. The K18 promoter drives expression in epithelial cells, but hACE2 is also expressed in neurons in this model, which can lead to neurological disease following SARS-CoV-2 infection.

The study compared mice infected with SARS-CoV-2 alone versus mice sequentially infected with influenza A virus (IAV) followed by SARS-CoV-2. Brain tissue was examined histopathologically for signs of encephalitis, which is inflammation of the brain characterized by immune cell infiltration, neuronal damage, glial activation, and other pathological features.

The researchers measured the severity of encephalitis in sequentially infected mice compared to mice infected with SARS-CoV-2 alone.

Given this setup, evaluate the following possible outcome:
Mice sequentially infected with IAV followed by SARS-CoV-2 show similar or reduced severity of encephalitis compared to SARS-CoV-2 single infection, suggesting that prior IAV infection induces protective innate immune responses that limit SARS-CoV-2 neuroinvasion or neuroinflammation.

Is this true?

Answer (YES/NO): NO